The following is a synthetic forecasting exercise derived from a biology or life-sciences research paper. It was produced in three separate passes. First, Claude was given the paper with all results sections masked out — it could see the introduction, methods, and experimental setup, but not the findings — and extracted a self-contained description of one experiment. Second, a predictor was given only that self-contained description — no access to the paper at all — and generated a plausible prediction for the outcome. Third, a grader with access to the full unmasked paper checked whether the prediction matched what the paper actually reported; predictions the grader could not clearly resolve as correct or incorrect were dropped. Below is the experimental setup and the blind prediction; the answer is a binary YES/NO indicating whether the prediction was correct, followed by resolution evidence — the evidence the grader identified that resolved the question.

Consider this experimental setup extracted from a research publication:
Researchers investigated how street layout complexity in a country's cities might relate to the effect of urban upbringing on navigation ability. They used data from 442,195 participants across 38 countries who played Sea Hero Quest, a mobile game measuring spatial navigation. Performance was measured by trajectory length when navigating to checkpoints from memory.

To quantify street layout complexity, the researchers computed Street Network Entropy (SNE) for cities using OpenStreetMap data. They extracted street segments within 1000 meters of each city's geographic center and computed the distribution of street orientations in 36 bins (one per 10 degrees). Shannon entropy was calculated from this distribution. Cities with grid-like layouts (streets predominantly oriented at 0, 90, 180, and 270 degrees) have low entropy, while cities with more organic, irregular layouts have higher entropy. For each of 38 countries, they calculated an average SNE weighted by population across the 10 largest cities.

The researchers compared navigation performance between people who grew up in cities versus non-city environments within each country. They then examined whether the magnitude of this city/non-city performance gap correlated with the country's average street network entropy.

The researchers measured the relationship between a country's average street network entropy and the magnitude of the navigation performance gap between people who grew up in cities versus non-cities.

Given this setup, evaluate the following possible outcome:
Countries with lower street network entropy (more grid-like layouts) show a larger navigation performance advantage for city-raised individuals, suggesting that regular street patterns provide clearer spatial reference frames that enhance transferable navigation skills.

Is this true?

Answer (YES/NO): NO